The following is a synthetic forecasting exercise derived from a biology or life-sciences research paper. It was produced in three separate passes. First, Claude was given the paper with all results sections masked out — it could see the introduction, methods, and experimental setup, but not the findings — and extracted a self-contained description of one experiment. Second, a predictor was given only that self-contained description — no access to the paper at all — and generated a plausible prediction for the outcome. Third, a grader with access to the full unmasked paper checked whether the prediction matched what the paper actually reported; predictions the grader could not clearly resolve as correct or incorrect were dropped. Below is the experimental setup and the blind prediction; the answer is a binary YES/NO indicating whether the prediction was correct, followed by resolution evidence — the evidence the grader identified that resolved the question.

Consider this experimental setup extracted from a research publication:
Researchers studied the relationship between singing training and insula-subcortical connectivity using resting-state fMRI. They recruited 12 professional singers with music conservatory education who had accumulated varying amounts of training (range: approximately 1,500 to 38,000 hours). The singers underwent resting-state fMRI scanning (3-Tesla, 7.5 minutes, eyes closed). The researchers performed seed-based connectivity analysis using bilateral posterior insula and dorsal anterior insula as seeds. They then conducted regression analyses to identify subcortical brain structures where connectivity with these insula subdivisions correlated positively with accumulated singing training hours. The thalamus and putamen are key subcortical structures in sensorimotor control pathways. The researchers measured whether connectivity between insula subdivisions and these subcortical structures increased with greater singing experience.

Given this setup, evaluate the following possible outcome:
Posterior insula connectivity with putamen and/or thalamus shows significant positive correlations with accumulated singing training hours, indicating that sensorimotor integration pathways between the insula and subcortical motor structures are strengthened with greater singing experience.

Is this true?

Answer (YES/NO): YES